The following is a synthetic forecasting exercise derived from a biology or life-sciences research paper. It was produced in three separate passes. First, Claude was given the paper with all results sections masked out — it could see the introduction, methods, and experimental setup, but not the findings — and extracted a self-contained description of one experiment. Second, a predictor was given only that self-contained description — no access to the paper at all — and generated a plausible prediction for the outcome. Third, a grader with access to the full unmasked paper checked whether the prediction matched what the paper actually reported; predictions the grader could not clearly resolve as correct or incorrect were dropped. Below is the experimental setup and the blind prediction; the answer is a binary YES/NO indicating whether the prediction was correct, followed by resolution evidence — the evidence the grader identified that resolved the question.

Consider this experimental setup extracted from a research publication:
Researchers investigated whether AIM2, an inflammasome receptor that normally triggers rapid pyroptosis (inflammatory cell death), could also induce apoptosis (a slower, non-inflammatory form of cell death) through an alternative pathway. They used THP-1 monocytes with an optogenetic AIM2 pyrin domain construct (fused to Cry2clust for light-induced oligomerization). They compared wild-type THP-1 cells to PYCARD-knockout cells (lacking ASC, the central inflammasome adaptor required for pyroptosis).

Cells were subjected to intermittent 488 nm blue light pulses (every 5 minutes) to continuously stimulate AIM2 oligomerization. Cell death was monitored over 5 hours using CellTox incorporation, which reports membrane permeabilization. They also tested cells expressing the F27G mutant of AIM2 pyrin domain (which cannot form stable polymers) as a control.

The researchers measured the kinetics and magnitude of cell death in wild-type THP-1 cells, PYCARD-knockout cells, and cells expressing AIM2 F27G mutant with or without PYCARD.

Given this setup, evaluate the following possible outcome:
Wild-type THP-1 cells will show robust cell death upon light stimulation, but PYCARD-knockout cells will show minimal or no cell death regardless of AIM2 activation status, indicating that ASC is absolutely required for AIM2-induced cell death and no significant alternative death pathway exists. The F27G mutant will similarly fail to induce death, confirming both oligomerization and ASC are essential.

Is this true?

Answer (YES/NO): NO